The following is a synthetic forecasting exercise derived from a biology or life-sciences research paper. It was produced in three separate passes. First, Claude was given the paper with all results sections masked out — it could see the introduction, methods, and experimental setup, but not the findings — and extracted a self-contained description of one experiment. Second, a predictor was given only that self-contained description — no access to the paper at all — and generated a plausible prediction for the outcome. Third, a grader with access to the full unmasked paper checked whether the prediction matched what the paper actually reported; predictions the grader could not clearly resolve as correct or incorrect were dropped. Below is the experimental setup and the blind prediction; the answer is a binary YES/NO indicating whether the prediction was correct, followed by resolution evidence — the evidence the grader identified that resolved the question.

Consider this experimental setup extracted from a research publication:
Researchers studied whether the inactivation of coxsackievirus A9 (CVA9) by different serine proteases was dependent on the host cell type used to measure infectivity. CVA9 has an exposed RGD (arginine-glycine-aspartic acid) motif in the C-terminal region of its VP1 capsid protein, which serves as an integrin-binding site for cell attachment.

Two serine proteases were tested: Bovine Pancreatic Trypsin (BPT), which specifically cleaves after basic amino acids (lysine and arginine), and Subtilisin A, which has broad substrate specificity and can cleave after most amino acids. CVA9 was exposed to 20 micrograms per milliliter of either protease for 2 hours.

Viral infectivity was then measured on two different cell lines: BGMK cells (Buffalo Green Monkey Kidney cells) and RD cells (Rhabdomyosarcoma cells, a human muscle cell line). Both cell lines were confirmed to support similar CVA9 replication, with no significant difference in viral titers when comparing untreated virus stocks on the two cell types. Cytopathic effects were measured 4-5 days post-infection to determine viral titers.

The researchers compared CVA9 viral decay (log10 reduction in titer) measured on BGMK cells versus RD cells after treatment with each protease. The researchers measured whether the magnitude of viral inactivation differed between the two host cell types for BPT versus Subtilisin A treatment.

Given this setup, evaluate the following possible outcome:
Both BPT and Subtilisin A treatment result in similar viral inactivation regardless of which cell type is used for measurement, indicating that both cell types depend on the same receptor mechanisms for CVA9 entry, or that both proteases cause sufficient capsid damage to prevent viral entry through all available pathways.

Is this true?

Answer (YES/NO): NO